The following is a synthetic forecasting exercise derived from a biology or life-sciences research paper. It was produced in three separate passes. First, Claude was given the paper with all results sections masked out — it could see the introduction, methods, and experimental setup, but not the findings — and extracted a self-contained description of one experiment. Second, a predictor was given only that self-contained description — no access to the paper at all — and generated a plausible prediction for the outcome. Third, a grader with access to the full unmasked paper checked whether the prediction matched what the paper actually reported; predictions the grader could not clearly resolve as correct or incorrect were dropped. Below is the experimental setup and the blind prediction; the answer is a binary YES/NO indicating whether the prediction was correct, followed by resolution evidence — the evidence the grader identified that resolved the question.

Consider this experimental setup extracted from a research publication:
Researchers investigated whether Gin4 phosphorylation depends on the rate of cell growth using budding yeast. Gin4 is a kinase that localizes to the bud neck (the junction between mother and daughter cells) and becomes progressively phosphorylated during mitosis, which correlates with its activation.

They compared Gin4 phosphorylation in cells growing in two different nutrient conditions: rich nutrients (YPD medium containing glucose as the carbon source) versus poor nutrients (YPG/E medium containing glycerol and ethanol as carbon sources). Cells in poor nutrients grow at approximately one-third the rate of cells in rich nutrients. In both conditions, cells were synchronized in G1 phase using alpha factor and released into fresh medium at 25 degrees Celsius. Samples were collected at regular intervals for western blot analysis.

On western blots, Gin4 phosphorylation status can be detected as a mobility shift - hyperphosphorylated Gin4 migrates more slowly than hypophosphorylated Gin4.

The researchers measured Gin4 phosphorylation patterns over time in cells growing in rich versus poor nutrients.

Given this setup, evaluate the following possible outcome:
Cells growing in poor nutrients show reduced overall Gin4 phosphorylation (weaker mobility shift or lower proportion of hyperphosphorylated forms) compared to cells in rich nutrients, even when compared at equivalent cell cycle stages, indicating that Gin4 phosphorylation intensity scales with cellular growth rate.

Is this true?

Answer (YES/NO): NO